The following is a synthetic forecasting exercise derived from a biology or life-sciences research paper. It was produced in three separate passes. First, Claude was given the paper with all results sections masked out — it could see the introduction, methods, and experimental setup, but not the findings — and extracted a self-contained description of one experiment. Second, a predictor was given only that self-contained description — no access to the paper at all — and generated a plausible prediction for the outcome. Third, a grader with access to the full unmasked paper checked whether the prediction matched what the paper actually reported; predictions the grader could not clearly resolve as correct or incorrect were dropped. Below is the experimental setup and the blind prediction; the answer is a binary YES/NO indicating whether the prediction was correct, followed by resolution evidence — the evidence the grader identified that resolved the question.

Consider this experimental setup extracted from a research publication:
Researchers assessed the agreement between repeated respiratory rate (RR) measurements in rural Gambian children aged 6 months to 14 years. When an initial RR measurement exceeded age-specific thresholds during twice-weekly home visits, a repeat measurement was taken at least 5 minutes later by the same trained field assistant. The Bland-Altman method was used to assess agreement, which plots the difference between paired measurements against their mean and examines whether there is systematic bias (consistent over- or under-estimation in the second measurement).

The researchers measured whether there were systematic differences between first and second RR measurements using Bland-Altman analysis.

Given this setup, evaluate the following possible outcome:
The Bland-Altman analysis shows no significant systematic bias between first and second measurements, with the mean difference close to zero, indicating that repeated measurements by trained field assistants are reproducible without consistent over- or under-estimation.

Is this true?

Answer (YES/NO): YES